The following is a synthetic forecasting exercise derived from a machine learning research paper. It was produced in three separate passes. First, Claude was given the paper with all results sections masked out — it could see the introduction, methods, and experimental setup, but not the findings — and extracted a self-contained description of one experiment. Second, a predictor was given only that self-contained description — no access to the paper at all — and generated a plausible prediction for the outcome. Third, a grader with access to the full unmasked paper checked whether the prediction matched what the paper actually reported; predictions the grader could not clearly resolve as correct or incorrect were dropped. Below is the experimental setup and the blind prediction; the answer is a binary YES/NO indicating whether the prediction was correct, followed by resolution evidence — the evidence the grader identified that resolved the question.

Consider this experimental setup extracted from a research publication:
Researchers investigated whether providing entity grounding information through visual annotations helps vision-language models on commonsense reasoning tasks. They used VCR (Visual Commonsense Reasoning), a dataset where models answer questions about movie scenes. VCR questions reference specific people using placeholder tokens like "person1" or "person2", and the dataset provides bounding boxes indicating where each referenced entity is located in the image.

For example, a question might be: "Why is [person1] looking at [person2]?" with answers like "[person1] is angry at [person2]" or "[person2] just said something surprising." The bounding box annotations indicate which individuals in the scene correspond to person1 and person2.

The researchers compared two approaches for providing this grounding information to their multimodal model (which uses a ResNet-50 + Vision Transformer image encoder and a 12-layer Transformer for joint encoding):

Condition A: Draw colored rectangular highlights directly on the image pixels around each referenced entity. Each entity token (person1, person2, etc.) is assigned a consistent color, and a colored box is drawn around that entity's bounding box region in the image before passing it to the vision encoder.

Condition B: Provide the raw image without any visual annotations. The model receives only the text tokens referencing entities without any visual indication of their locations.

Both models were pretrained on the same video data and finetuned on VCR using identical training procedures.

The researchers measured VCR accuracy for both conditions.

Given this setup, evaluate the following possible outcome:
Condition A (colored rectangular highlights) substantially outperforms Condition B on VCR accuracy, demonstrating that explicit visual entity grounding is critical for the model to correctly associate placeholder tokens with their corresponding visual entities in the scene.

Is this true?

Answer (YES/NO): YES